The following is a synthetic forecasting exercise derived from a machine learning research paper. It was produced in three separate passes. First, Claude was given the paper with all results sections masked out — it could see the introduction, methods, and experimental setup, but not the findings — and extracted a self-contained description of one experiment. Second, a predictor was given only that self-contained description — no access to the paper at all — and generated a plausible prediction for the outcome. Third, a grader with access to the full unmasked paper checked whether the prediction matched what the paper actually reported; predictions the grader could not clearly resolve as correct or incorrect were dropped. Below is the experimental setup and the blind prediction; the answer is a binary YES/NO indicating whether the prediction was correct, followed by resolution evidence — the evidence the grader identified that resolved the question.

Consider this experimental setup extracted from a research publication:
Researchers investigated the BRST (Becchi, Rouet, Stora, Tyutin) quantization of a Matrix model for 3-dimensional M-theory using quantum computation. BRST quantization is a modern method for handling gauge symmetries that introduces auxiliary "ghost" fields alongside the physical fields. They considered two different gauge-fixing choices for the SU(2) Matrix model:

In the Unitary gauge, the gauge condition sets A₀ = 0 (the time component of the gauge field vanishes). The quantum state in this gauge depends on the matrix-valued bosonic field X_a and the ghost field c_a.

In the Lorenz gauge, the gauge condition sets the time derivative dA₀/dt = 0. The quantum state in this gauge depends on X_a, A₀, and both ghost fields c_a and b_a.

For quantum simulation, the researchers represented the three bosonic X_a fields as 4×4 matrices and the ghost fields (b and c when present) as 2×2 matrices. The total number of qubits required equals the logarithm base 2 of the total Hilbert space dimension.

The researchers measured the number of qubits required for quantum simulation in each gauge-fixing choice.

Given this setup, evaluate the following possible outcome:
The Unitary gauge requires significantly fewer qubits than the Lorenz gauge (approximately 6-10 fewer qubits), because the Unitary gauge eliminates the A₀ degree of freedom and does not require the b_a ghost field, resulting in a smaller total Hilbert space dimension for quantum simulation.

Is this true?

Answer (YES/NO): NO